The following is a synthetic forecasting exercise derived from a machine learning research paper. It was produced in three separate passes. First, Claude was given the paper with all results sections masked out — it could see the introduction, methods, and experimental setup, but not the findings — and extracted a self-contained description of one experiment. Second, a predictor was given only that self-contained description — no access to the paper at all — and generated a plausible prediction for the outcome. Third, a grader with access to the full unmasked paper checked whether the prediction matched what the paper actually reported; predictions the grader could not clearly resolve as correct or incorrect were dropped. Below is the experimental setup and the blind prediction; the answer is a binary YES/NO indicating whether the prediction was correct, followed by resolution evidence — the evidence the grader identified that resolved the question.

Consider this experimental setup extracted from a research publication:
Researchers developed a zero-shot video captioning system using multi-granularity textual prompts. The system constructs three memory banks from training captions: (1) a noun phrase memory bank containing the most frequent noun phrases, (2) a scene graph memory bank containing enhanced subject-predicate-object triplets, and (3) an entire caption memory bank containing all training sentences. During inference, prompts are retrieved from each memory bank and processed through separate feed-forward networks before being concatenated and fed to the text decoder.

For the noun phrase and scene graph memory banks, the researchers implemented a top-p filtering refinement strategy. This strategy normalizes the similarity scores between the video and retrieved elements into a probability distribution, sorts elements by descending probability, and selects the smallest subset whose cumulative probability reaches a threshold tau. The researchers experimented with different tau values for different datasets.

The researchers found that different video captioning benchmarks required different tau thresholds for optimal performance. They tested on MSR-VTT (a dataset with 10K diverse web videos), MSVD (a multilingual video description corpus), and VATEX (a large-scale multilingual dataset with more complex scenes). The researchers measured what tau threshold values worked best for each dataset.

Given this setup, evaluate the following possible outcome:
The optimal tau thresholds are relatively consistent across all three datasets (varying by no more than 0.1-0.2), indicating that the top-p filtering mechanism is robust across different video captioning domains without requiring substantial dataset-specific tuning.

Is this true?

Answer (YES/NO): YES